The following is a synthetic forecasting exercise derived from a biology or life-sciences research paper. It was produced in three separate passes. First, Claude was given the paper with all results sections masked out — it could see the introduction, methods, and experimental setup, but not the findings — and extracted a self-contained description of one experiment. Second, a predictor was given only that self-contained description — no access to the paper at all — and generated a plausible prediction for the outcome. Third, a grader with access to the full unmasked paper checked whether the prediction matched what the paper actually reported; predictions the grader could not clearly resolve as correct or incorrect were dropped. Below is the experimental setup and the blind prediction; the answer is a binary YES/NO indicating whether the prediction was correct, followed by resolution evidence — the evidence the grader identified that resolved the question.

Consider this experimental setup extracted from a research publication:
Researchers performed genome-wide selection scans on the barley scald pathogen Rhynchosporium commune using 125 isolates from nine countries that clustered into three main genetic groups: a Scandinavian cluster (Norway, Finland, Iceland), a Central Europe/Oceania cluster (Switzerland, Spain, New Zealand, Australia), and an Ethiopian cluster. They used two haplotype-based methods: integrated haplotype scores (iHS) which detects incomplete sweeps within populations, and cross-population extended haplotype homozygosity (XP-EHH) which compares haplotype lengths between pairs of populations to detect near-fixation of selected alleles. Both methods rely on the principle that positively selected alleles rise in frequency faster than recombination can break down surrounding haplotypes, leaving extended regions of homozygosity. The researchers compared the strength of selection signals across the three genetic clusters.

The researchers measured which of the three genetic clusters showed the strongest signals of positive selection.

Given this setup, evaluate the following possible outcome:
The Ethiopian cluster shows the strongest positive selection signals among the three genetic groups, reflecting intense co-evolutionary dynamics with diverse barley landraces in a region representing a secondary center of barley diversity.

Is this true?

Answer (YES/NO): NO